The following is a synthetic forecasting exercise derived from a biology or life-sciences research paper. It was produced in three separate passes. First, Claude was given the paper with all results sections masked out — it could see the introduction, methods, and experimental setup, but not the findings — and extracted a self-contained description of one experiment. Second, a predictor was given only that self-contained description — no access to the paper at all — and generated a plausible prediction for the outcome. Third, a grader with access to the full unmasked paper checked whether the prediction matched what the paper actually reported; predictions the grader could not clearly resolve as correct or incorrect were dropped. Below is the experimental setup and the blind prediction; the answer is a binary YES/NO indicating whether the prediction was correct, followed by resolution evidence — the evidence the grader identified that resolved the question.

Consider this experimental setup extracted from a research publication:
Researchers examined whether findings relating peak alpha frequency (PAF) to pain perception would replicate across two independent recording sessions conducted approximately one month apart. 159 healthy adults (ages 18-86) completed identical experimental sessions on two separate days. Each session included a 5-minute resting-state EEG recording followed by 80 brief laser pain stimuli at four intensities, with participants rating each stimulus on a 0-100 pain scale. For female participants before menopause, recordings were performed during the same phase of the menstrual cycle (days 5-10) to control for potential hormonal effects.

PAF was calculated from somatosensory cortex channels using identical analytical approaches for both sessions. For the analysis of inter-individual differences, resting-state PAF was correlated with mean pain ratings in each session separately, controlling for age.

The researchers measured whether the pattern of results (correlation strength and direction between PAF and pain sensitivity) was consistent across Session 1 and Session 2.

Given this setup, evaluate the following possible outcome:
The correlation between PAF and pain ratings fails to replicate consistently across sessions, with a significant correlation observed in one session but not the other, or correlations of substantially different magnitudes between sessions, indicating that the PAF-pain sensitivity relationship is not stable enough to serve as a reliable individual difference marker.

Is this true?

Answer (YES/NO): YES